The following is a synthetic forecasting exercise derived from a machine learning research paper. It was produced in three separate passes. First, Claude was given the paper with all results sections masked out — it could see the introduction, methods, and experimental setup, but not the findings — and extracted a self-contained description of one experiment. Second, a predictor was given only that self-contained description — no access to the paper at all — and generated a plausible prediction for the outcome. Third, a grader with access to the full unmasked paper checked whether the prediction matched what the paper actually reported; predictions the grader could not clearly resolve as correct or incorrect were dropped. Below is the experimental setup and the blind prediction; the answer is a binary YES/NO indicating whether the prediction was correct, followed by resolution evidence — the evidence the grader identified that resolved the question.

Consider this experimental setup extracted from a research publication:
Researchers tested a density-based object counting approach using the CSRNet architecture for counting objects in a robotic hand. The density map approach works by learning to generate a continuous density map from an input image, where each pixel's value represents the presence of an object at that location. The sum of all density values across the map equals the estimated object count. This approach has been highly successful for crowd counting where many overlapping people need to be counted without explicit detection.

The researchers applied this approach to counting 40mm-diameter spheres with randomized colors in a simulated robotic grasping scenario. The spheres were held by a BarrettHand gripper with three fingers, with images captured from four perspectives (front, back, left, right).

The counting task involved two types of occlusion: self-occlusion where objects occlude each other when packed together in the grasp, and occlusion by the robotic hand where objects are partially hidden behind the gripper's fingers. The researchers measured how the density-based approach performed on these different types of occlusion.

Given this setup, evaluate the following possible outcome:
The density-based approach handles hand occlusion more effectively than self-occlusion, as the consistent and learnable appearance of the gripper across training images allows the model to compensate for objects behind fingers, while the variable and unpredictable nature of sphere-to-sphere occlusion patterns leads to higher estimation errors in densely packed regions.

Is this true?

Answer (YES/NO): NO